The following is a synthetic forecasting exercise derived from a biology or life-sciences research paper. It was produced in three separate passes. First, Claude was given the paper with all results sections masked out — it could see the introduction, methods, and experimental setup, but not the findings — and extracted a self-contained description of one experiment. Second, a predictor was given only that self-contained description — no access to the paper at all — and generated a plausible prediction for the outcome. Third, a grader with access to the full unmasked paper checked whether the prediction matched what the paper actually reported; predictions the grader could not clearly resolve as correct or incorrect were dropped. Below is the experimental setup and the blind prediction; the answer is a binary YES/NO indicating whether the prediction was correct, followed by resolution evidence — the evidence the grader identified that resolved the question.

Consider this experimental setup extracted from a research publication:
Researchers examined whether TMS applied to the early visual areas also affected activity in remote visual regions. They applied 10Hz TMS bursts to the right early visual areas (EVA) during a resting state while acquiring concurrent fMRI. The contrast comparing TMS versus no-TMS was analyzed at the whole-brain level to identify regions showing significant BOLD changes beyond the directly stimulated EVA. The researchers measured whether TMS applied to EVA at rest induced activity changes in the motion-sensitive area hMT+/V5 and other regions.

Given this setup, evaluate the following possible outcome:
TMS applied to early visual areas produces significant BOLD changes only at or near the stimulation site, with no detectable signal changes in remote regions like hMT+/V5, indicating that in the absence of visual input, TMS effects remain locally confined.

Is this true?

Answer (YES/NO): NO